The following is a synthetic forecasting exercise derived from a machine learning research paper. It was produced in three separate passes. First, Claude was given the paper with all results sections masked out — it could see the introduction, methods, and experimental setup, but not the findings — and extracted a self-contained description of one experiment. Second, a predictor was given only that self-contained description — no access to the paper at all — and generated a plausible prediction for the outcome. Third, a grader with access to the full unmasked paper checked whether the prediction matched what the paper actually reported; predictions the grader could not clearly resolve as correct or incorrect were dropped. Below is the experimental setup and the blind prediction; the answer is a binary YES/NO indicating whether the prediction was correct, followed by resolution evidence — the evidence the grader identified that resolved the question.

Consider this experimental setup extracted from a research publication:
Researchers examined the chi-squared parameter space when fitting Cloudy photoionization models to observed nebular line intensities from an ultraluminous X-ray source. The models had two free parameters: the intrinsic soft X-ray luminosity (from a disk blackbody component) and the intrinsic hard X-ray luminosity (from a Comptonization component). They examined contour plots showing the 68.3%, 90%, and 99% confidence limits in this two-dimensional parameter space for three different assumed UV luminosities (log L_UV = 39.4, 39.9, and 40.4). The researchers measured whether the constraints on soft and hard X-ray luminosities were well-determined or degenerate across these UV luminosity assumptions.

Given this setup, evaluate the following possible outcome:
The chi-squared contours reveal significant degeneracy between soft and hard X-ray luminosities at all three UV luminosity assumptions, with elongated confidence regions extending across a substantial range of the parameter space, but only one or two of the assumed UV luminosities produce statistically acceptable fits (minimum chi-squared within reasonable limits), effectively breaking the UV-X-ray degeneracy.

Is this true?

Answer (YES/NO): NO